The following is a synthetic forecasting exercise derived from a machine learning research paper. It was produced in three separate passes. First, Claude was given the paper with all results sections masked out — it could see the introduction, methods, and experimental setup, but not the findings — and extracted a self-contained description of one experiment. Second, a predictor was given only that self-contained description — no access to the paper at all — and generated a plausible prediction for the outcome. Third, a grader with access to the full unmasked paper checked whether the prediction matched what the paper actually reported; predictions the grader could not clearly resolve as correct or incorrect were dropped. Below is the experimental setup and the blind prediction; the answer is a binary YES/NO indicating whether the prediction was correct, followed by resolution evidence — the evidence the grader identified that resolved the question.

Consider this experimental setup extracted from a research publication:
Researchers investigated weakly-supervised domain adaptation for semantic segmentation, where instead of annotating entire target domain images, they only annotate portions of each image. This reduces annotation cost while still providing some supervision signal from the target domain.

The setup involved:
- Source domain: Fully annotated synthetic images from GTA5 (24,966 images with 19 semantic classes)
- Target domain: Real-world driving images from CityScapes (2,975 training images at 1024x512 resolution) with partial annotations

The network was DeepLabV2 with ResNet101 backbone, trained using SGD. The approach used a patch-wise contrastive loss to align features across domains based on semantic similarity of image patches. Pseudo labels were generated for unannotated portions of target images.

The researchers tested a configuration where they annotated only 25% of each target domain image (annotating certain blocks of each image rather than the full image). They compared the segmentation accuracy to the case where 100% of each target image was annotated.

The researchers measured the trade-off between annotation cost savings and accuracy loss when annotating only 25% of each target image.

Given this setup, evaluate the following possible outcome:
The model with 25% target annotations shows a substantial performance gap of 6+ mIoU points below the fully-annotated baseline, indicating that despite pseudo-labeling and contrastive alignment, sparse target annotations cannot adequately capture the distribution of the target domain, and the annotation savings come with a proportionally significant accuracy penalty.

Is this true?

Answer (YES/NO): NO